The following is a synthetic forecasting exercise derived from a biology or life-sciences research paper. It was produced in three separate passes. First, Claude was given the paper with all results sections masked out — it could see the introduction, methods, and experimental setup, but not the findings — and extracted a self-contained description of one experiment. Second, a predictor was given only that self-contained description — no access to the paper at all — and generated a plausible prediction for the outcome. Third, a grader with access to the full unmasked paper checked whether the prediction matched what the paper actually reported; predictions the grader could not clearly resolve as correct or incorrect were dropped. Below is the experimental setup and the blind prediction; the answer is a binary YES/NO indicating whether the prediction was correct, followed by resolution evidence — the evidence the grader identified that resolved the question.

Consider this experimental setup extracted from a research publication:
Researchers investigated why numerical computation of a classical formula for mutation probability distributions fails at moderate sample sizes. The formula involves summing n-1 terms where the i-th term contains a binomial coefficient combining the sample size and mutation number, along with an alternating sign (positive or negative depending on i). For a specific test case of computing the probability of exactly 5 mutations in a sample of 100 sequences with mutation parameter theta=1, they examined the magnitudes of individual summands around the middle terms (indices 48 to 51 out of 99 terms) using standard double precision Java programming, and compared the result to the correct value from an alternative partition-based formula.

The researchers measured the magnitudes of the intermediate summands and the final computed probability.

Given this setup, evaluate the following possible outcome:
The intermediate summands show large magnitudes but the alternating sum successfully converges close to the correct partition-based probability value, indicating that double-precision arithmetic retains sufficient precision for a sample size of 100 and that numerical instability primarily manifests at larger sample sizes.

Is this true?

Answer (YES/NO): NO